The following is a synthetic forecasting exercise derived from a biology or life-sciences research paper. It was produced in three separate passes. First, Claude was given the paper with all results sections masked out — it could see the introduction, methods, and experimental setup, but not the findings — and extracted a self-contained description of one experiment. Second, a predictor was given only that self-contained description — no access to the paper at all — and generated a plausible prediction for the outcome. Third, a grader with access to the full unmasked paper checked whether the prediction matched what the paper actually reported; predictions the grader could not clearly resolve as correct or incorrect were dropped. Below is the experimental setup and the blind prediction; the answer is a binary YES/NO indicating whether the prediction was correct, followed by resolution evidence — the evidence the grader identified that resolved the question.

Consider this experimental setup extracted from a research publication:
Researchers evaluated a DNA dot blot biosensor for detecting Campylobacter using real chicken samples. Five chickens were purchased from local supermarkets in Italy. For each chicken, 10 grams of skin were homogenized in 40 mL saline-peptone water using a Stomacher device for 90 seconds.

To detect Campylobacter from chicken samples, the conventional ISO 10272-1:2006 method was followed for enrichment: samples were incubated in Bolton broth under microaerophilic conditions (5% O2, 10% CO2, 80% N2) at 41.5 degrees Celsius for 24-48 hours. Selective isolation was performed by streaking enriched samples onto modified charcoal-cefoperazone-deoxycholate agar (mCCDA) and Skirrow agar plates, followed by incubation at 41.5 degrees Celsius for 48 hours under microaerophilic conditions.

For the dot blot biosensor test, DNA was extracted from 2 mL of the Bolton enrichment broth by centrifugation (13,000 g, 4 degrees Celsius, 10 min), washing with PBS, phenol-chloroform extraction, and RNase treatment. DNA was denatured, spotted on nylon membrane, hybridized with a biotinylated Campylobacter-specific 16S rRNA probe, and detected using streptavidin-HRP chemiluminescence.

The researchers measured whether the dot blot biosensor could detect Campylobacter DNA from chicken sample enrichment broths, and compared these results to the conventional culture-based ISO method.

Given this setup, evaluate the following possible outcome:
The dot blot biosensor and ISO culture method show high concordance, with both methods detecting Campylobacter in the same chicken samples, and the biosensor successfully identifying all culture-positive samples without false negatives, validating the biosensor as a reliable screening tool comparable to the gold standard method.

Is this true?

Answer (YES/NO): YES